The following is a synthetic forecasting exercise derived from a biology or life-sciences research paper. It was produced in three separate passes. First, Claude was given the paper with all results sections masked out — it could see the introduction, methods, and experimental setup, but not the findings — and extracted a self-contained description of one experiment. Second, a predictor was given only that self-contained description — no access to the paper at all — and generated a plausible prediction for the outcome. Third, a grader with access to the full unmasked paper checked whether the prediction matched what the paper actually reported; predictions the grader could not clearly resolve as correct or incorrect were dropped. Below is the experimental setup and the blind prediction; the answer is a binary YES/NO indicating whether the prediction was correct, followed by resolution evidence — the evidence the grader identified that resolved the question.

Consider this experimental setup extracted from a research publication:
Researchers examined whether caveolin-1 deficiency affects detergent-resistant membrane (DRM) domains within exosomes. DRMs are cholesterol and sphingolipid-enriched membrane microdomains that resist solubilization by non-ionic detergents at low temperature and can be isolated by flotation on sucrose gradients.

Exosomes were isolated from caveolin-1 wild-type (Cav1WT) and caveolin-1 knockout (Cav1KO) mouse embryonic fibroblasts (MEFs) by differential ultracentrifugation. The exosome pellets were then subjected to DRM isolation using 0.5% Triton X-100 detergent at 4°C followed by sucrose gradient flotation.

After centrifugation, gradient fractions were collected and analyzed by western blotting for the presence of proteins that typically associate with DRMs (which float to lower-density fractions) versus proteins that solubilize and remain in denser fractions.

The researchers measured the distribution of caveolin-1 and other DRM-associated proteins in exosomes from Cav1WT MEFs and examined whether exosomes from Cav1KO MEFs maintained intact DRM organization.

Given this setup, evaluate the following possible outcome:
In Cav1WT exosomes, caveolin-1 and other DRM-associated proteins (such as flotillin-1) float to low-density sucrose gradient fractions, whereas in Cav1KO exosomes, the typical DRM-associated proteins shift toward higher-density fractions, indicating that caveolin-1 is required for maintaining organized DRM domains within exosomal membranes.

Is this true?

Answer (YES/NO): NO